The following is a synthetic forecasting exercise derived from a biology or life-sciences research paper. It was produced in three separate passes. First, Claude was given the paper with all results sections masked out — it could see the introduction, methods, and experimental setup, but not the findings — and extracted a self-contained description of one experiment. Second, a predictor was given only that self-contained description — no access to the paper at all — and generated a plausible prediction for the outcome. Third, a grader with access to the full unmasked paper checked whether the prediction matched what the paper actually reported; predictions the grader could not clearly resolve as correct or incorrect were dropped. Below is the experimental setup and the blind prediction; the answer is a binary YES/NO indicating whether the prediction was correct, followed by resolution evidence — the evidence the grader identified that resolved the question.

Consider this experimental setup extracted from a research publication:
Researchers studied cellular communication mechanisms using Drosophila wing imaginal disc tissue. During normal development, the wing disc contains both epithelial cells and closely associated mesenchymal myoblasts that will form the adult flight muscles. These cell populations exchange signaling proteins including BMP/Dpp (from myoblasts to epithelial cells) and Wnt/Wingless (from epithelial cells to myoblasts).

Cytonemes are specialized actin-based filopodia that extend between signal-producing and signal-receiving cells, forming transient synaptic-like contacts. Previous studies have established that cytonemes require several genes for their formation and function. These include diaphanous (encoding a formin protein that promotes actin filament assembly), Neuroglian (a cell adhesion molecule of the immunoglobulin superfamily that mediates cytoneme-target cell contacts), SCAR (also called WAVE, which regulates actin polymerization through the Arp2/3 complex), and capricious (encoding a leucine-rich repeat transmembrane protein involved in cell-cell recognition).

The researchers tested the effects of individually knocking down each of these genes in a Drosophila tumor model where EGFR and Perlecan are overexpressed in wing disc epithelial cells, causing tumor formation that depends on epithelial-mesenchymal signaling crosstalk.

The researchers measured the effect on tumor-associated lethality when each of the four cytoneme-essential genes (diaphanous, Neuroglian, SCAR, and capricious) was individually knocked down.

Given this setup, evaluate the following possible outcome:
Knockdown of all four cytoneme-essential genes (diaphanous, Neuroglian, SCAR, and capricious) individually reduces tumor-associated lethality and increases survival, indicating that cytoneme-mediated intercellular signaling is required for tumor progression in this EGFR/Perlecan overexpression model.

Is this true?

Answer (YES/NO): YES